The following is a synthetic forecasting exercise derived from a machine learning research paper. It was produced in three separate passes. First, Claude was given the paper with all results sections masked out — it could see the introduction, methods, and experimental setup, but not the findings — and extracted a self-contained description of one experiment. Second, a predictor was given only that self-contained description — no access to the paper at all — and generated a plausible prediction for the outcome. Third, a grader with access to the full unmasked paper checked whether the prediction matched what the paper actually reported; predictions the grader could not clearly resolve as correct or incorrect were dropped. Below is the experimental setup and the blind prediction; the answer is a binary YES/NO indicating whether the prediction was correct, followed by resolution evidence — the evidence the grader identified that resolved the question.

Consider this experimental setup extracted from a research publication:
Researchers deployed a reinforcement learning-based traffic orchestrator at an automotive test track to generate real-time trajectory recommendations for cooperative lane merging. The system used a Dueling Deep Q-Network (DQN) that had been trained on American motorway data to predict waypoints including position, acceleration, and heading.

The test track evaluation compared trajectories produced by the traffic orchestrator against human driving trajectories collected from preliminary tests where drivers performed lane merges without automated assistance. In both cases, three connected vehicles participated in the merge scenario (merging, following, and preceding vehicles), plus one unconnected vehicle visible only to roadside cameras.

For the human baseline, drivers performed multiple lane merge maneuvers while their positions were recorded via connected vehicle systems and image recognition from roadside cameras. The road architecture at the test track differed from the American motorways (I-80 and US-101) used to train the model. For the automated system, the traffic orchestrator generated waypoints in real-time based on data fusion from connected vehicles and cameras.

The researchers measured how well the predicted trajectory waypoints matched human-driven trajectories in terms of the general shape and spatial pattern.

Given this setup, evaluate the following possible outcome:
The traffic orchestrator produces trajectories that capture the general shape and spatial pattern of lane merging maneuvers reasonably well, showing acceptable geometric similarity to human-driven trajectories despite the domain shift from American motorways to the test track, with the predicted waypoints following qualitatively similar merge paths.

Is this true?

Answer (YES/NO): YES